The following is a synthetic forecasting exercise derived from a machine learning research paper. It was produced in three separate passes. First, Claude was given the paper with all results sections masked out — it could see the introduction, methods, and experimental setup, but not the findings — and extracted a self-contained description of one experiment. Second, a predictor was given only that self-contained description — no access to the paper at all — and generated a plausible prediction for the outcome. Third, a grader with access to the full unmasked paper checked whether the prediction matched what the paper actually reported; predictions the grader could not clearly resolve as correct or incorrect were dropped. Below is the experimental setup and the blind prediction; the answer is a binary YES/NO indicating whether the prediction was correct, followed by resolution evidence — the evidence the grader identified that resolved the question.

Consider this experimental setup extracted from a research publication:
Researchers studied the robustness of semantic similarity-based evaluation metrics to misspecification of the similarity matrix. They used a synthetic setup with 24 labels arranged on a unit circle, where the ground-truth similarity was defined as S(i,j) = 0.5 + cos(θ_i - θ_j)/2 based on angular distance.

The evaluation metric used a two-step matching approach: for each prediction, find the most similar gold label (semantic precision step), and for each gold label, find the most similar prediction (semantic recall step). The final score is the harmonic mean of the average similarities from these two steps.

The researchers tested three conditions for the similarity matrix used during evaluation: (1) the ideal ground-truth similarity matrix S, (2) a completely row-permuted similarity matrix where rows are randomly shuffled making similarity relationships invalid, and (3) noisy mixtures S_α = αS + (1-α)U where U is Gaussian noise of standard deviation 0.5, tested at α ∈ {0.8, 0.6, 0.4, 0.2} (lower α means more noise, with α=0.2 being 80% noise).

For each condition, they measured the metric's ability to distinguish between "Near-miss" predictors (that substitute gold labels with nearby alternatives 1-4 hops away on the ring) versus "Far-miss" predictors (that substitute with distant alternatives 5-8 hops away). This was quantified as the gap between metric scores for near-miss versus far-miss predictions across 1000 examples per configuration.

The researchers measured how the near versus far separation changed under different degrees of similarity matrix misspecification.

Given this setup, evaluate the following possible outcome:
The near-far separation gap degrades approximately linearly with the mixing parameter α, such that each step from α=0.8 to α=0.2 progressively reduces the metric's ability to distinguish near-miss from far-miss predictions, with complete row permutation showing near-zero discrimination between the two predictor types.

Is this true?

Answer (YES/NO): NO